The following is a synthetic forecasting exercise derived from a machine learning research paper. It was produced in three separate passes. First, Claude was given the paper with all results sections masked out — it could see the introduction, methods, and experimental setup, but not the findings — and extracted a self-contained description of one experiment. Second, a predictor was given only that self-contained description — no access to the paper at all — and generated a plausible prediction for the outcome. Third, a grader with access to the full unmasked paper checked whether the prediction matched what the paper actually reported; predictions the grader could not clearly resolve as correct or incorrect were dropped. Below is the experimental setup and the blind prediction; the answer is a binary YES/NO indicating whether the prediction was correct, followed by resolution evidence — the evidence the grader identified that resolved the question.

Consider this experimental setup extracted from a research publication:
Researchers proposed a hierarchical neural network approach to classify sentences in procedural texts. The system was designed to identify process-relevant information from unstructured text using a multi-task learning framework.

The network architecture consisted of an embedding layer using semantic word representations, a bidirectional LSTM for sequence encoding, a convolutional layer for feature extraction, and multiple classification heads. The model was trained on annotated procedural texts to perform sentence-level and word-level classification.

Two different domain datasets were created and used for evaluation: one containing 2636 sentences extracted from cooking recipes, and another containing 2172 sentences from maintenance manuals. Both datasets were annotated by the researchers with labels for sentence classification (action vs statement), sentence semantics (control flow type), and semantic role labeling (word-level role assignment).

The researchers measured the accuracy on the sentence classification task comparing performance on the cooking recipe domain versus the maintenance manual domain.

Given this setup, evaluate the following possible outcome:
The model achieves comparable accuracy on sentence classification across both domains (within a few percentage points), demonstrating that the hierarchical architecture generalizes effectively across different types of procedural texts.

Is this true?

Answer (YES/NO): YES